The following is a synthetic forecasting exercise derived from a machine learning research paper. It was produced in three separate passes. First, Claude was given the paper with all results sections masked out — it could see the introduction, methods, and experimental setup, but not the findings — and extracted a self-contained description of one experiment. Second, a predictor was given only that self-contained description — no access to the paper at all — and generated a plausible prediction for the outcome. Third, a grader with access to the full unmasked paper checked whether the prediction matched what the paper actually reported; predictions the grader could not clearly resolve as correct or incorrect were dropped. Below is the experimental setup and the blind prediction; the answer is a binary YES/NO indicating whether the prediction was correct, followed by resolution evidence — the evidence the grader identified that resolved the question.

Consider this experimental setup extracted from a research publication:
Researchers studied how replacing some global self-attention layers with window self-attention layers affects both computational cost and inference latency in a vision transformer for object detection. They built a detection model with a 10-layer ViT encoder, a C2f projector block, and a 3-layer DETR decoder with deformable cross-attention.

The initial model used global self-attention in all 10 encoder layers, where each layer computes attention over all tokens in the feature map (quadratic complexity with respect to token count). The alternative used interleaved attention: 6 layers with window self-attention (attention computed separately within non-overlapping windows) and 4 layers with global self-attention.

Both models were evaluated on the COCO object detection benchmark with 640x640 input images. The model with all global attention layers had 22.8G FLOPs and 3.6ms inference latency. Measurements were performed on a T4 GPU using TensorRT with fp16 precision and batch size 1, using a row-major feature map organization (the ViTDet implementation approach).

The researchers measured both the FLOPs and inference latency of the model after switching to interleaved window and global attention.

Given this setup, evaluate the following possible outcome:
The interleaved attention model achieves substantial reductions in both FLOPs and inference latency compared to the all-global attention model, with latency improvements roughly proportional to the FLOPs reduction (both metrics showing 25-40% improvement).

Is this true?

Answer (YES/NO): NO